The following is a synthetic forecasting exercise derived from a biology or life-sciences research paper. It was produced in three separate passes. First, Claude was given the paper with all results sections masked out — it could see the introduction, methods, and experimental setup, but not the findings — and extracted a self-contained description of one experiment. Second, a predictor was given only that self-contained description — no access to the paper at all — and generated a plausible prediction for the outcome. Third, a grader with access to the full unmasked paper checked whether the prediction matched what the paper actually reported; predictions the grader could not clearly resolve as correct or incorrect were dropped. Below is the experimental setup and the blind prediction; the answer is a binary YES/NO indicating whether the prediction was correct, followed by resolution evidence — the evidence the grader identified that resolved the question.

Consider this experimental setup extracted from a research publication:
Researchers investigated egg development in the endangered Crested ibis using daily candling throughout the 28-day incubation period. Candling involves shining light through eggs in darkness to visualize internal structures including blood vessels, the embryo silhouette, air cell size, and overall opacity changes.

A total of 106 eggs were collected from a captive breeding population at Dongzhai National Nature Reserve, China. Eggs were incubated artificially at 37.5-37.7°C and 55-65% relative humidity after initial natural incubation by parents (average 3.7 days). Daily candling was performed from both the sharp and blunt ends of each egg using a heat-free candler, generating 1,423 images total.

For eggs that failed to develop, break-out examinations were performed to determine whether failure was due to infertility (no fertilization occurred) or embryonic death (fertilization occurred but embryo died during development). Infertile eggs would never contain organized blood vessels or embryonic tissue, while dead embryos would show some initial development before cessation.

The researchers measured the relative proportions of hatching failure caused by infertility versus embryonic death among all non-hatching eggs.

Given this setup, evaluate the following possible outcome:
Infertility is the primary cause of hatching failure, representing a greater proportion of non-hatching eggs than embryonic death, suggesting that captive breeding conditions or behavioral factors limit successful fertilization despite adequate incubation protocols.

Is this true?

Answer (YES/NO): YES